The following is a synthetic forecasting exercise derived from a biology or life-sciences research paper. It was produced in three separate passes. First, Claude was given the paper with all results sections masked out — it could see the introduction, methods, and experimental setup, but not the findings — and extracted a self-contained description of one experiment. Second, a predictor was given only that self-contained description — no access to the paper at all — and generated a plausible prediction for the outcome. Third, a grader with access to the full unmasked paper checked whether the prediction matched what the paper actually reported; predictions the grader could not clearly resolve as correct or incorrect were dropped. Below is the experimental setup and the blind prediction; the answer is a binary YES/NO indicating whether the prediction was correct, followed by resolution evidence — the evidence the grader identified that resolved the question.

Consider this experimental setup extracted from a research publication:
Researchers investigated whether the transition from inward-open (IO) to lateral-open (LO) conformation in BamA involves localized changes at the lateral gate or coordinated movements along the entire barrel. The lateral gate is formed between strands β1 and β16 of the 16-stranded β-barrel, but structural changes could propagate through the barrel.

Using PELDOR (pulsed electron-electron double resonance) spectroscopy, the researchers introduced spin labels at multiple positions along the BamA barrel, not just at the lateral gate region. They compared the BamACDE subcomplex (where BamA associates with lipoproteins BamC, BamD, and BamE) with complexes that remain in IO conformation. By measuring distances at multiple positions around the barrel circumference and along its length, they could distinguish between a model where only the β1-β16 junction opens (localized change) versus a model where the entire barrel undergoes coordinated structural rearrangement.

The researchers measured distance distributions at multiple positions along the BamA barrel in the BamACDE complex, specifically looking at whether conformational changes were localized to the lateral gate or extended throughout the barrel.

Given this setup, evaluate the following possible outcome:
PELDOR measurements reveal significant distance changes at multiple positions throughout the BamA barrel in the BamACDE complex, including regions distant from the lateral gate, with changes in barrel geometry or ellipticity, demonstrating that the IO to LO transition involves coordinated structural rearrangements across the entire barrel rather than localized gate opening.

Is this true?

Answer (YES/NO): YES